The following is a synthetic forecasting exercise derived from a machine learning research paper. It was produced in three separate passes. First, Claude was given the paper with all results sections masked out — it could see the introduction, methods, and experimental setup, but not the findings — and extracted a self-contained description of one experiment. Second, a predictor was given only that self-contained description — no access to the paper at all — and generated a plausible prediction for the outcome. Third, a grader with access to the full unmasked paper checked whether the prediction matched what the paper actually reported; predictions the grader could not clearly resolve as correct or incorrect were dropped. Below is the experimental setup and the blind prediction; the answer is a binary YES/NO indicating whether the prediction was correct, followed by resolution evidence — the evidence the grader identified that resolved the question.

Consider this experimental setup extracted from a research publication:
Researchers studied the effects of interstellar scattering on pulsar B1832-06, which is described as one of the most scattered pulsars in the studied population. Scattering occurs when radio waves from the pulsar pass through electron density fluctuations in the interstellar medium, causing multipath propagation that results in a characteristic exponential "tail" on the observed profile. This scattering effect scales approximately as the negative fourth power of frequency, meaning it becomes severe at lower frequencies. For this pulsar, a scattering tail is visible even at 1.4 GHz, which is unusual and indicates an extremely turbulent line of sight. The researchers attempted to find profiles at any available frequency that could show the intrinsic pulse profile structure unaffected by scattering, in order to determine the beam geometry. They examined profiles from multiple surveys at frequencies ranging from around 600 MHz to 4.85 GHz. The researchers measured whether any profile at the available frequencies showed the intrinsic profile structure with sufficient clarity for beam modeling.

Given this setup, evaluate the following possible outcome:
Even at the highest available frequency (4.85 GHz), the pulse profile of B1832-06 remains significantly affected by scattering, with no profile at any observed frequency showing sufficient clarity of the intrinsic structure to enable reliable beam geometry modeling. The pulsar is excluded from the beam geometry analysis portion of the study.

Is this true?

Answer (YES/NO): NO